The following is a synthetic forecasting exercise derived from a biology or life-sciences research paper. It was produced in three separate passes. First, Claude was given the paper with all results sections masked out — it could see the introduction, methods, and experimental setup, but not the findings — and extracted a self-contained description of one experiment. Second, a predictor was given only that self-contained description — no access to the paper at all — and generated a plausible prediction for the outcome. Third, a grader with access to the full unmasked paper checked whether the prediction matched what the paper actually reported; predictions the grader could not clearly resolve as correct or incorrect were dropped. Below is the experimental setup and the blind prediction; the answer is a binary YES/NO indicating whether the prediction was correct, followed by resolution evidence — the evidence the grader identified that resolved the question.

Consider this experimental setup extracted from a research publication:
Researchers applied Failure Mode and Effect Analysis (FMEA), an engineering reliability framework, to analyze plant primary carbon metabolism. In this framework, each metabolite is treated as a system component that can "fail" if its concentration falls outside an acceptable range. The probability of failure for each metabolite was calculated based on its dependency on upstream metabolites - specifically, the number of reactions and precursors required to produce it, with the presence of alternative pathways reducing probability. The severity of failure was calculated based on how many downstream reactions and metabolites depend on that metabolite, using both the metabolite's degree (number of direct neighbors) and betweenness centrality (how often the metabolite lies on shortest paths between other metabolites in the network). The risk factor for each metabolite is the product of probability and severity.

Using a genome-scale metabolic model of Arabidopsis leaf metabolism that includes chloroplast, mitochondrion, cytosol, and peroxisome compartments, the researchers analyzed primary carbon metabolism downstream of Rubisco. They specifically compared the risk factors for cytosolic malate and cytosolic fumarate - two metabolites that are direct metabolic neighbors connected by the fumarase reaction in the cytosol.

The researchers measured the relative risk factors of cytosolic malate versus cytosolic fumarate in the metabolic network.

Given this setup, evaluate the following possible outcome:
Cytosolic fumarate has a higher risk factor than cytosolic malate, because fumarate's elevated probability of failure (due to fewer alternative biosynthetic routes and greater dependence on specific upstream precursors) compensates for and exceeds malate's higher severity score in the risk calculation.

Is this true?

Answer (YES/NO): NO